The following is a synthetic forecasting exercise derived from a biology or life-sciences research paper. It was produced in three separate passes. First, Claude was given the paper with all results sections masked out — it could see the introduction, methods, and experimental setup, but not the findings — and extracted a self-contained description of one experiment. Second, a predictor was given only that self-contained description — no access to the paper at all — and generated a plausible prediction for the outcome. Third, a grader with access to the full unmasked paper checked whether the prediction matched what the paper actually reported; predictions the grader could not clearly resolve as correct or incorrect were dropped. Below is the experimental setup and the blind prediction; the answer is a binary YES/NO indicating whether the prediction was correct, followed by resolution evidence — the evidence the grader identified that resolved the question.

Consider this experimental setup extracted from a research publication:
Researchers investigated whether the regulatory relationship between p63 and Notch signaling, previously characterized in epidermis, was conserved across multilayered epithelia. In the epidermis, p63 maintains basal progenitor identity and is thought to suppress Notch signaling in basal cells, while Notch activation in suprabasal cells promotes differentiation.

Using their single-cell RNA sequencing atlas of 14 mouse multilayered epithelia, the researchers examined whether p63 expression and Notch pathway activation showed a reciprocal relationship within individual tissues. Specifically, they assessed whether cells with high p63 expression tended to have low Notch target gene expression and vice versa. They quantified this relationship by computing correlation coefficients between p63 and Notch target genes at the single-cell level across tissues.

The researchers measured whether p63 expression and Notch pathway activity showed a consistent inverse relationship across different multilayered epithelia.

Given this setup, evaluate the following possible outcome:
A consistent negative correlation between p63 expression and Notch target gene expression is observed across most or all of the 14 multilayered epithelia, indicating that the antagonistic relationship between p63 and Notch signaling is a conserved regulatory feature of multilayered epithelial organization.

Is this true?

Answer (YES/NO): YES